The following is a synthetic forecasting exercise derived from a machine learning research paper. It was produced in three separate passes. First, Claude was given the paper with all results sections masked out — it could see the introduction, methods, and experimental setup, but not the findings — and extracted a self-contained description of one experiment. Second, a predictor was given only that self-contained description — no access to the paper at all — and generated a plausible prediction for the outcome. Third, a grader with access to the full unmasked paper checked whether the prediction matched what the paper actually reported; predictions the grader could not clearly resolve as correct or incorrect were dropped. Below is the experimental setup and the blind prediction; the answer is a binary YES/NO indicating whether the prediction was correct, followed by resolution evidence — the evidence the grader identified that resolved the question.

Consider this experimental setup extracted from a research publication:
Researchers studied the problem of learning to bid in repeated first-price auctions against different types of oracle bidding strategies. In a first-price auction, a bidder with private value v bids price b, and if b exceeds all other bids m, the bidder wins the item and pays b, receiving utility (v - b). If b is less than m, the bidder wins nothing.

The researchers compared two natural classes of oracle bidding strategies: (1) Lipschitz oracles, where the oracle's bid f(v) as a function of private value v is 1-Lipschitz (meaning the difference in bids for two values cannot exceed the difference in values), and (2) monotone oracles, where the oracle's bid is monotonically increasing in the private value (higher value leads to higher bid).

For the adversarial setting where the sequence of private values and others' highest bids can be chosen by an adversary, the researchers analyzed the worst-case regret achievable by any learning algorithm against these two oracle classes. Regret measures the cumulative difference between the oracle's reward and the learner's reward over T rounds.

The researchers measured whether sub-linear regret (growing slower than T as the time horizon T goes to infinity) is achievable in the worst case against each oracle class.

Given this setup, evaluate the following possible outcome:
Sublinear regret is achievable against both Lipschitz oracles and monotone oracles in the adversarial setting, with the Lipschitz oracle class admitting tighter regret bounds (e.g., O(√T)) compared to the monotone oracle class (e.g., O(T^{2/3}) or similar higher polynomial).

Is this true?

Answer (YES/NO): NO